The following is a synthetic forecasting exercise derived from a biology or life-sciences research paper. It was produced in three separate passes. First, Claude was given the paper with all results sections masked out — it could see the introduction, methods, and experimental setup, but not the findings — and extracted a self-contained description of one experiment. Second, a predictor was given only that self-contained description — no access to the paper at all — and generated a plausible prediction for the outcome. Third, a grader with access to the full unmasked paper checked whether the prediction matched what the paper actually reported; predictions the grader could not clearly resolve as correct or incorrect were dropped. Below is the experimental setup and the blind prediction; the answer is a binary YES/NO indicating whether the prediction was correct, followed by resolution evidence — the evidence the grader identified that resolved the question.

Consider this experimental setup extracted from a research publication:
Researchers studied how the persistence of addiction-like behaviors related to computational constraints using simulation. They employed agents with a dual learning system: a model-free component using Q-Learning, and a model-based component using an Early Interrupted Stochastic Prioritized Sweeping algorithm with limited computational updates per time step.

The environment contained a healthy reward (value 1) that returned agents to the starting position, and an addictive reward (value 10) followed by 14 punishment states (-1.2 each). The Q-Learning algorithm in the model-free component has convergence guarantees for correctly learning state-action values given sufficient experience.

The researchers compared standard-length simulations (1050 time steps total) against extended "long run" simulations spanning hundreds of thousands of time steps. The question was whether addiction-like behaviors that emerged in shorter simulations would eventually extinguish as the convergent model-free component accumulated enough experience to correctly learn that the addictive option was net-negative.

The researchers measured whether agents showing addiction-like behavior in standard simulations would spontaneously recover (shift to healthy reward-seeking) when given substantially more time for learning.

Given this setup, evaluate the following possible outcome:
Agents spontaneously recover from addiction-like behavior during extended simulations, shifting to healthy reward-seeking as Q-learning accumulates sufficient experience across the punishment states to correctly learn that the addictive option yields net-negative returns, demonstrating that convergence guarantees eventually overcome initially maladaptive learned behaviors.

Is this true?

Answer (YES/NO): YES